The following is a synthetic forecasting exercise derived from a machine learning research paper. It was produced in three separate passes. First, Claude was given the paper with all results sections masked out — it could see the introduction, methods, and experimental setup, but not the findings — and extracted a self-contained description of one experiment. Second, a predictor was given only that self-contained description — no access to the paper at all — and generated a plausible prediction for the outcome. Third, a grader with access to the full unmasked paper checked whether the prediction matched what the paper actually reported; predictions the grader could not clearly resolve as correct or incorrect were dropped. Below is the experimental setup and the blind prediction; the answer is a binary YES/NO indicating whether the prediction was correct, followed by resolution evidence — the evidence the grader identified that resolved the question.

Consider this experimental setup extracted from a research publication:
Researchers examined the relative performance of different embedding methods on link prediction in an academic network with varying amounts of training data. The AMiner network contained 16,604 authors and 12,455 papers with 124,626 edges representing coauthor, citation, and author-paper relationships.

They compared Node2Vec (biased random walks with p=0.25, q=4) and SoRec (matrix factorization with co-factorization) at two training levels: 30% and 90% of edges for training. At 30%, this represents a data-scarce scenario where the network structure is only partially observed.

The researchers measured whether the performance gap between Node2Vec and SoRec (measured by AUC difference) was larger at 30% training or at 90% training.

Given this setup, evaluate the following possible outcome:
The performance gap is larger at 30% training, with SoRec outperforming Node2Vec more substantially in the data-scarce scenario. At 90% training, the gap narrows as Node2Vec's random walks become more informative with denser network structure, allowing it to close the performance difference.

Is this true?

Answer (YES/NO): YES